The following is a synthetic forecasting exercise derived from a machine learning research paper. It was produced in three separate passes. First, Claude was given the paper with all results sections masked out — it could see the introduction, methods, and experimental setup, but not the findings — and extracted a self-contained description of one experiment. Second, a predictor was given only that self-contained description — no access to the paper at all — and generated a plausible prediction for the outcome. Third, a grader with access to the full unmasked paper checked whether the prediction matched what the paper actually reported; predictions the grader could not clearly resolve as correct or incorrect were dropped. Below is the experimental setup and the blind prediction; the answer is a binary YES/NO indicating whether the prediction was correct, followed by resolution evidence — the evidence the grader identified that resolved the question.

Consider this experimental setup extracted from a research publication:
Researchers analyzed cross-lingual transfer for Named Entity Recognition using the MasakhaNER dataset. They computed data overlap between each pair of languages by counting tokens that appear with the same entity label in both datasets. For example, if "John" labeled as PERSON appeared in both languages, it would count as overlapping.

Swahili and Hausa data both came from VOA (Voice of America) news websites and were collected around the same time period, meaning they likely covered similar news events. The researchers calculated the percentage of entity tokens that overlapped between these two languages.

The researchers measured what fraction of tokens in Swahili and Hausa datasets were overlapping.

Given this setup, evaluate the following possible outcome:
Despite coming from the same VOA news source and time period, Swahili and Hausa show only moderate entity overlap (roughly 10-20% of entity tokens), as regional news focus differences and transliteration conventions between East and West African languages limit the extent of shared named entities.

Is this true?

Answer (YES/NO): NO